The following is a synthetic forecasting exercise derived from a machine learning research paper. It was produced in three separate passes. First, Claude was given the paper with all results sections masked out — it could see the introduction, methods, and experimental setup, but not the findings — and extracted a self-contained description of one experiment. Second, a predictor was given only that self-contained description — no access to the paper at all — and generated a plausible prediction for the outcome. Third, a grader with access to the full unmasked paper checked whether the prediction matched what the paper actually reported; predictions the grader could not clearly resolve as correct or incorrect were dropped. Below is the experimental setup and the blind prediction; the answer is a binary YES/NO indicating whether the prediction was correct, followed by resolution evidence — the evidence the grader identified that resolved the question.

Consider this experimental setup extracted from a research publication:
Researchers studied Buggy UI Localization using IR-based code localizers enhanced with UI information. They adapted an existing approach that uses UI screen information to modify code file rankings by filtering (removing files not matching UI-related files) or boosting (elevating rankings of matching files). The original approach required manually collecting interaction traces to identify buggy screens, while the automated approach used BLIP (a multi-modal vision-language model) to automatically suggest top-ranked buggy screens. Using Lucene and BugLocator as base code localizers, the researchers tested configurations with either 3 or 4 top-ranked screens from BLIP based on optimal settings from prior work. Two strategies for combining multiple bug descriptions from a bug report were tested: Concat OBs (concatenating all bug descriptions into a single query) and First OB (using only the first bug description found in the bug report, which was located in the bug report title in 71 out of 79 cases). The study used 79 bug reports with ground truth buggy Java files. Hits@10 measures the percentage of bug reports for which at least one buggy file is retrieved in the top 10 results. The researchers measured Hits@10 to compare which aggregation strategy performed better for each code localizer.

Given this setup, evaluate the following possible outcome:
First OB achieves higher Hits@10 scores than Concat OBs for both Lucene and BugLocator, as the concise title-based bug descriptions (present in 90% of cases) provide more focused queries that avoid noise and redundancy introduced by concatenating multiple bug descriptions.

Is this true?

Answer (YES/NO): NO